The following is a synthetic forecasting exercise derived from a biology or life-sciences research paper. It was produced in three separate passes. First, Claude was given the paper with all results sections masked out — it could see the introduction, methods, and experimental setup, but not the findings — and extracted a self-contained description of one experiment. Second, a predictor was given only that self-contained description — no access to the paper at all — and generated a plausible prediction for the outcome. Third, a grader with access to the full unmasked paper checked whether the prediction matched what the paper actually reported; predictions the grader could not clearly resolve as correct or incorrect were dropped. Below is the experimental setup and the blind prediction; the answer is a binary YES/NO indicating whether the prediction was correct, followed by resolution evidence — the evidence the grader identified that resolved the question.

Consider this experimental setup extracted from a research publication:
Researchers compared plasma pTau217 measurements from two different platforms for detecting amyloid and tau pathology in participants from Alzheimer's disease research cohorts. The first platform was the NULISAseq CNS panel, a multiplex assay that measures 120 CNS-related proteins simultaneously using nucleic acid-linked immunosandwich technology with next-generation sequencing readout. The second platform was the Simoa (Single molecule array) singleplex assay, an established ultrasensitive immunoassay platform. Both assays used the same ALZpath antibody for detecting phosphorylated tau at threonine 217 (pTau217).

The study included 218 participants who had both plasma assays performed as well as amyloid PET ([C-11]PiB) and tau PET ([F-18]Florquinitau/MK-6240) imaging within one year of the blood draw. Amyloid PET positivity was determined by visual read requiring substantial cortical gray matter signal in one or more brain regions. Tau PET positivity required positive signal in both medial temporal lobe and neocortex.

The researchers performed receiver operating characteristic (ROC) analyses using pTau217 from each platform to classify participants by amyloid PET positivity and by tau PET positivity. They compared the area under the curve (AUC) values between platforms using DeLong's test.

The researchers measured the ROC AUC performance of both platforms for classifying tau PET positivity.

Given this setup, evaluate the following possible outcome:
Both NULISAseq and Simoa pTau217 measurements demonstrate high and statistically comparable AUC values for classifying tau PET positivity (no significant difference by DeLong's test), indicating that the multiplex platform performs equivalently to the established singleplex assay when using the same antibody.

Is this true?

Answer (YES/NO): NO